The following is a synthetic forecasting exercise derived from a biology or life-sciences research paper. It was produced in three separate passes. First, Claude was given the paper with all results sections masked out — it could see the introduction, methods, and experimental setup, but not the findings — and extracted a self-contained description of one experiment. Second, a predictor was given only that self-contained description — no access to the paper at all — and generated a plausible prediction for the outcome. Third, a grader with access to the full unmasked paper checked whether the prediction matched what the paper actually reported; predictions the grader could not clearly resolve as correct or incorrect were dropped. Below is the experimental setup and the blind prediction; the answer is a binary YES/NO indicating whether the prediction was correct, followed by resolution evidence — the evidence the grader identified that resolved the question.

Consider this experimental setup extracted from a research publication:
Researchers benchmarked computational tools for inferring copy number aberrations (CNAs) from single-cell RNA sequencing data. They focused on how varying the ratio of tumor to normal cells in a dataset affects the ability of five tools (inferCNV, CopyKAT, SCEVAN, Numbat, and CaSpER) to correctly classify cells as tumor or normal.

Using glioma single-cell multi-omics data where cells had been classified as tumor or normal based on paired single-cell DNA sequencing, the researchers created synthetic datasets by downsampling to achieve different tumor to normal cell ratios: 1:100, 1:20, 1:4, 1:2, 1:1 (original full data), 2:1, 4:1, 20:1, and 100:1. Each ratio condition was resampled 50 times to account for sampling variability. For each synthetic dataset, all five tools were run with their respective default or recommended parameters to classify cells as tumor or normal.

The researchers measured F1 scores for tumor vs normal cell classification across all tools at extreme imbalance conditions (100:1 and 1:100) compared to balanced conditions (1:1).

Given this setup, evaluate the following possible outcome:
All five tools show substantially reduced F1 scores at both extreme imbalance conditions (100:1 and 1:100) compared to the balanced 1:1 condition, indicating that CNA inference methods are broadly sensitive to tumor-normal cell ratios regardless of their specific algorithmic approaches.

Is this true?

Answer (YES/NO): NO